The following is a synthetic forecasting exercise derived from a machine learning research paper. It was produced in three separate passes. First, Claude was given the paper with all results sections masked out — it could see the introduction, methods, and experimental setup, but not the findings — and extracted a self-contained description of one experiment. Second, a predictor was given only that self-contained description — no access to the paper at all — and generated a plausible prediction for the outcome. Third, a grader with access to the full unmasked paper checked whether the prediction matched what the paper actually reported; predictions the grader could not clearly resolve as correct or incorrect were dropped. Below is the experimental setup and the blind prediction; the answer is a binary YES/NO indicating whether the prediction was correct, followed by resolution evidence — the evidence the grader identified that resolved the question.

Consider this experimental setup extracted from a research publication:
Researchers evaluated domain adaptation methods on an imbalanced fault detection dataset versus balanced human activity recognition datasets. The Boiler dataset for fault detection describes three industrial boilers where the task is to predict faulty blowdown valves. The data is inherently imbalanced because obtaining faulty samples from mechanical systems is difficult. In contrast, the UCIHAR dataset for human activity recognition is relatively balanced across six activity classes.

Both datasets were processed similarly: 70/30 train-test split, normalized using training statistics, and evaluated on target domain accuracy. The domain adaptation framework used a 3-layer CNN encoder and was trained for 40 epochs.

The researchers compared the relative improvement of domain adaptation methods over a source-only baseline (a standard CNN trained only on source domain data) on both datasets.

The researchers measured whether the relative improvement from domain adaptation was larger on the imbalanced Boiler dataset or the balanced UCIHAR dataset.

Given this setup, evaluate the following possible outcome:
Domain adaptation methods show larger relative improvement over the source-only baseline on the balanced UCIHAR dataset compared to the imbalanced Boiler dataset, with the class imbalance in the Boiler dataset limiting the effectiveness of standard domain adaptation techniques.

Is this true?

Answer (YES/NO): YES